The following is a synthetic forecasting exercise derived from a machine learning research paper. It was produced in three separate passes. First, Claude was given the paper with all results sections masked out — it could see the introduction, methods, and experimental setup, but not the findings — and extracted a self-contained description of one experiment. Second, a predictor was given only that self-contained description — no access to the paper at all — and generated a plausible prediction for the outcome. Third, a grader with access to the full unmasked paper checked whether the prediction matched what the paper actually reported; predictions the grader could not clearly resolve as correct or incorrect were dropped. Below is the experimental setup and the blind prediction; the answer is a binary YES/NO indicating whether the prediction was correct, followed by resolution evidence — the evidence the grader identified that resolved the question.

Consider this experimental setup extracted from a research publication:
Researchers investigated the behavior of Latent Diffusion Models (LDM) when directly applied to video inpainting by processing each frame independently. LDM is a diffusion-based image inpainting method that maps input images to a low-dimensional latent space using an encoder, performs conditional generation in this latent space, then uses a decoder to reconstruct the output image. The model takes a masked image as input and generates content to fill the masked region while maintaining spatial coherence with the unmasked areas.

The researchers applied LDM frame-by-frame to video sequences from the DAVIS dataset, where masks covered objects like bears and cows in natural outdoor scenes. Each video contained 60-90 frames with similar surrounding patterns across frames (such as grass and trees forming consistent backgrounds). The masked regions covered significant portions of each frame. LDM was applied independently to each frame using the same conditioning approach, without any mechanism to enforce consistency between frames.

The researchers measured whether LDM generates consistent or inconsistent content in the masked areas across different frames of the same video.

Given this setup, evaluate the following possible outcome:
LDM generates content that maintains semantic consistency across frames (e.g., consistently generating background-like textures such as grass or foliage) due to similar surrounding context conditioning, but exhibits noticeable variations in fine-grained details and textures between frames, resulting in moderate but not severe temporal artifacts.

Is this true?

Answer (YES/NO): NO